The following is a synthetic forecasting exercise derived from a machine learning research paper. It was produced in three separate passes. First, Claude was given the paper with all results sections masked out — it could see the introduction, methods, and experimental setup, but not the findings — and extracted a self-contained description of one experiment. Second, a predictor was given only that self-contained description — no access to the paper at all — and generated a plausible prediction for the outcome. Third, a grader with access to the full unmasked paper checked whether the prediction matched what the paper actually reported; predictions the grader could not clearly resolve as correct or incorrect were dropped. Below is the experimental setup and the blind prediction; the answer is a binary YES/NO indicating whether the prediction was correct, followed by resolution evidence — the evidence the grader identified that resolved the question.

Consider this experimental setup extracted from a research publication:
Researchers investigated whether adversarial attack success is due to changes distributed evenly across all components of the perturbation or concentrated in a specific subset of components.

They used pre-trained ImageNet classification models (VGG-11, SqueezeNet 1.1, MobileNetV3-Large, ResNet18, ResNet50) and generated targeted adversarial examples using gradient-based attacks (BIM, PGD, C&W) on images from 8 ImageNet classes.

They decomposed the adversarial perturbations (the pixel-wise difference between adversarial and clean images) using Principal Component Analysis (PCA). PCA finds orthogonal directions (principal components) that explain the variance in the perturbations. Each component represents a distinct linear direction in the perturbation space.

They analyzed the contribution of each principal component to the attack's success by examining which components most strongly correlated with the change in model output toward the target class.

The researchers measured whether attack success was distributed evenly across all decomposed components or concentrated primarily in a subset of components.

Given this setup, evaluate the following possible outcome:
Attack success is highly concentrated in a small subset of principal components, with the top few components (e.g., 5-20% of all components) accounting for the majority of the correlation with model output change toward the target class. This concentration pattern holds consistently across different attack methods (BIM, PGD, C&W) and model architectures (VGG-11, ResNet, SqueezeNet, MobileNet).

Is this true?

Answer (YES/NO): YES